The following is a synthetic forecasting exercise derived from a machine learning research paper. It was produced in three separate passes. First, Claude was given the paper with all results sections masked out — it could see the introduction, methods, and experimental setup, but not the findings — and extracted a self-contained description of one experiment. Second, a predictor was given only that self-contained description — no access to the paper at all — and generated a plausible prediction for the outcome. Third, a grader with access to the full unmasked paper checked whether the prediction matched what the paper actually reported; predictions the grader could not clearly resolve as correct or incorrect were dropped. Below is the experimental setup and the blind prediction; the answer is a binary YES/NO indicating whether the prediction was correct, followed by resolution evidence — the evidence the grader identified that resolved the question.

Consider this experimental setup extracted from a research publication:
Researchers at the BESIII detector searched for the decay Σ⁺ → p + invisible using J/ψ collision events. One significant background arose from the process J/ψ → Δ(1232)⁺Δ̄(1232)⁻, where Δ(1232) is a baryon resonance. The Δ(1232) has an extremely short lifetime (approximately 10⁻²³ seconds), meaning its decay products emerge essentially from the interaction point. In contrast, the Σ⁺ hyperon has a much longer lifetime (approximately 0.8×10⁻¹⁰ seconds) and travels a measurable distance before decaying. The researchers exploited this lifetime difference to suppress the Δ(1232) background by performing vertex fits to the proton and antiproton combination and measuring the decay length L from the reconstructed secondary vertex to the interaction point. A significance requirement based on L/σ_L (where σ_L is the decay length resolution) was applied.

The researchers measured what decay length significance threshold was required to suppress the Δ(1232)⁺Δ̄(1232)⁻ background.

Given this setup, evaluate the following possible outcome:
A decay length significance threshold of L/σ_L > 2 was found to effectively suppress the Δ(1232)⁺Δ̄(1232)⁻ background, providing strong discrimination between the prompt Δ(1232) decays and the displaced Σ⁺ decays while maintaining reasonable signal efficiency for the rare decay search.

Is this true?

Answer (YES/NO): YES